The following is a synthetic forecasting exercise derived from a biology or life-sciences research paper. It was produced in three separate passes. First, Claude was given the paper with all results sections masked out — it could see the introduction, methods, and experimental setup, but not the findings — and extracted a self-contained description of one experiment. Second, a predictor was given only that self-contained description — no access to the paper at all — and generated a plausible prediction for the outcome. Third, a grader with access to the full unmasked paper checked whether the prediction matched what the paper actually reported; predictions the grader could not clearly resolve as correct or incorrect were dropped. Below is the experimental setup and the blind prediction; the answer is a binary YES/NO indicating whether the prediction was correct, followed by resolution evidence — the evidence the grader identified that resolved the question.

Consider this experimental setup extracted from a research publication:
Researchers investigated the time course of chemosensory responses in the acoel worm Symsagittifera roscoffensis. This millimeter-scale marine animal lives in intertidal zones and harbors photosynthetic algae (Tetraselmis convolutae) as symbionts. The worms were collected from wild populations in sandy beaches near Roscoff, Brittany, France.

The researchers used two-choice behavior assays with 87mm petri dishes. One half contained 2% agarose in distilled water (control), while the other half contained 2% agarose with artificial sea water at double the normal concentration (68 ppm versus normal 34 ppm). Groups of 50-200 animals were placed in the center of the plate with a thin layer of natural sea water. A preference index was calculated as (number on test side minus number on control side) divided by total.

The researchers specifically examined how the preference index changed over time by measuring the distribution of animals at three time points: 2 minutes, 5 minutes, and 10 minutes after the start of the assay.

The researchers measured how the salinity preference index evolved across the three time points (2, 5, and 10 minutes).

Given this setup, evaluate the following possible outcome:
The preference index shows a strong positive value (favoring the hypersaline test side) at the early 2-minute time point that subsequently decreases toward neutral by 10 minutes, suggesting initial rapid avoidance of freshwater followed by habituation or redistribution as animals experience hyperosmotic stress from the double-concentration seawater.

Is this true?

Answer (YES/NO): NO